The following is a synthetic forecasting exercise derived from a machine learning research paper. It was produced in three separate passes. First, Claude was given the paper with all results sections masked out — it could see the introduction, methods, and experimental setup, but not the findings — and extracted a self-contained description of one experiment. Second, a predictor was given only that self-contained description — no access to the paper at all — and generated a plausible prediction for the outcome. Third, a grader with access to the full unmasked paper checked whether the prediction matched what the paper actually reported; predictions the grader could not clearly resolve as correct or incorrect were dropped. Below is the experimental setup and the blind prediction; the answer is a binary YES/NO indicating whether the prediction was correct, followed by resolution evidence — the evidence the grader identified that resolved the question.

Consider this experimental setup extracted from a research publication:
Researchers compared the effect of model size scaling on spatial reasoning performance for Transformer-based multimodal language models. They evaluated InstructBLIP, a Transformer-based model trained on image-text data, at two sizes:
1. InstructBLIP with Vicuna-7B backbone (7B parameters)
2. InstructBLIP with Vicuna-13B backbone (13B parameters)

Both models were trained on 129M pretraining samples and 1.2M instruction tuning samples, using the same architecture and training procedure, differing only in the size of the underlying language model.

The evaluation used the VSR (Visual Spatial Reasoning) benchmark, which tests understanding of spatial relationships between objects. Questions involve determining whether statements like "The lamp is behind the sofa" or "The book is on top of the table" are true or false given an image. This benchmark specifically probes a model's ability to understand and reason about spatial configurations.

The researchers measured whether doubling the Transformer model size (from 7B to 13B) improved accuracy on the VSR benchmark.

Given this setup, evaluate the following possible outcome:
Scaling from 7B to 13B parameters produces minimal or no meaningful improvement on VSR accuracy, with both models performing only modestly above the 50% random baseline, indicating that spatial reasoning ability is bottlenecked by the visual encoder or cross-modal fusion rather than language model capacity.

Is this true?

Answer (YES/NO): YES